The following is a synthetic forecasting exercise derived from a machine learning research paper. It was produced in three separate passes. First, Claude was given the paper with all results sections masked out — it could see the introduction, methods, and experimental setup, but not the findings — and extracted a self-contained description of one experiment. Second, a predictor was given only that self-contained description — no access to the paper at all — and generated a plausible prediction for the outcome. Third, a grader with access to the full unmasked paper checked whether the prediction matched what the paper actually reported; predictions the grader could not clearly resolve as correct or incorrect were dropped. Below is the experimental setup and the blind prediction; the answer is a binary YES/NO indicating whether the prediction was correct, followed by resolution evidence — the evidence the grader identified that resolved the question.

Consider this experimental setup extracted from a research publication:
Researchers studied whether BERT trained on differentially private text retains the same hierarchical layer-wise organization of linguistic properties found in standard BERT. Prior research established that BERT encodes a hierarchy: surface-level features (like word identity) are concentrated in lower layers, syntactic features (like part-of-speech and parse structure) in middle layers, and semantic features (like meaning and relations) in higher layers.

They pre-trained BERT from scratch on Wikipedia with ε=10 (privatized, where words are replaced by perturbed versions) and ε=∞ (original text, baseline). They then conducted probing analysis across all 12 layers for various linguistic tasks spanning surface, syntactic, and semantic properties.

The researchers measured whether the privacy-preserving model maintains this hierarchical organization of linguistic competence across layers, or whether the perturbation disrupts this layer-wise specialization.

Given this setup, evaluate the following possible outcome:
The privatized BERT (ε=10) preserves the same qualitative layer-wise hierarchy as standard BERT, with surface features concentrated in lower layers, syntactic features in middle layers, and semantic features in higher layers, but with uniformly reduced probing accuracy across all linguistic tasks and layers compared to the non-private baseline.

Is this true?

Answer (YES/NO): NO